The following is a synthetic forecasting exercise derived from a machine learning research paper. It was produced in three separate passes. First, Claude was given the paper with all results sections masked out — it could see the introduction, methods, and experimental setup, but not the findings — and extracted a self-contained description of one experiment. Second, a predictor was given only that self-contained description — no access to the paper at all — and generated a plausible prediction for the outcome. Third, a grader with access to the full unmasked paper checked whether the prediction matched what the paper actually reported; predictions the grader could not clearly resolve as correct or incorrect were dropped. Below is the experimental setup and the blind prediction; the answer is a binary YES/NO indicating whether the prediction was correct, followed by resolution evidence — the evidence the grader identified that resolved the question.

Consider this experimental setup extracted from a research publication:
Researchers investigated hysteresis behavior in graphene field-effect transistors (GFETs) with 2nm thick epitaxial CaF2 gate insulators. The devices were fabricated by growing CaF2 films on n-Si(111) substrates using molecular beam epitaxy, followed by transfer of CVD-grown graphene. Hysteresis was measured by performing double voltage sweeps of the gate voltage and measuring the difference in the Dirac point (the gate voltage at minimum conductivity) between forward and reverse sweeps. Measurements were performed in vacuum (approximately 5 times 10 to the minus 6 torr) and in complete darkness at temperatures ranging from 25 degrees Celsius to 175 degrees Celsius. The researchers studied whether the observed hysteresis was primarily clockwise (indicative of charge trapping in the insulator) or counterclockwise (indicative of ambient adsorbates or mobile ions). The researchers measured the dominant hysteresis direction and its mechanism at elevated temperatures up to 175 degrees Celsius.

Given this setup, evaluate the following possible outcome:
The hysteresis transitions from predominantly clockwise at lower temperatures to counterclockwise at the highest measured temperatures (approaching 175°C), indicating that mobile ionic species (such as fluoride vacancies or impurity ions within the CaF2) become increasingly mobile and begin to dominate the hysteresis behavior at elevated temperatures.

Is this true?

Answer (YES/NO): NO